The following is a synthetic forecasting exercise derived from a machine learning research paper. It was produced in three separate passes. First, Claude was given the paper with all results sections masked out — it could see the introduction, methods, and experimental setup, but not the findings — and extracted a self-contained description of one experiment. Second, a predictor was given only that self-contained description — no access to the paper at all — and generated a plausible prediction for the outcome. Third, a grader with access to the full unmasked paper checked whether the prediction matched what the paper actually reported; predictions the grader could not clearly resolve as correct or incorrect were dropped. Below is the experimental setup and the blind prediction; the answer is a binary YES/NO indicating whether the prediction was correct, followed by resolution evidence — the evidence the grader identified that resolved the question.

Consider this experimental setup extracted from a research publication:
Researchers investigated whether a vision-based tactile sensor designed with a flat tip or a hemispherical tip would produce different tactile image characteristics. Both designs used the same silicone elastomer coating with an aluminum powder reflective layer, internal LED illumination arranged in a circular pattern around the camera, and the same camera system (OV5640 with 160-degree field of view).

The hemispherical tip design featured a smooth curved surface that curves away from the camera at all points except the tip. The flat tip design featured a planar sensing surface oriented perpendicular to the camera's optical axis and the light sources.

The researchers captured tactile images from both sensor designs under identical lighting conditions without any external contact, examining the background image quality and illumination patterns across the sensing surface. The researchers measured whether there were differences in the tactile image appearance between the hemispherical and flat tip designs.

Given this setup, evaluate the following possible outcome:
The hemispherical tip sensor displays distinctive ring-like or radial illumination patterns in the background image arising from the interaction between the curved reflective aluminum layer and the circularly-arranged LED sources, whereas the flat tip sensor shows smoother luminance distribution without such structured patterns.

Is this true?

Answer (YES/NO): NO